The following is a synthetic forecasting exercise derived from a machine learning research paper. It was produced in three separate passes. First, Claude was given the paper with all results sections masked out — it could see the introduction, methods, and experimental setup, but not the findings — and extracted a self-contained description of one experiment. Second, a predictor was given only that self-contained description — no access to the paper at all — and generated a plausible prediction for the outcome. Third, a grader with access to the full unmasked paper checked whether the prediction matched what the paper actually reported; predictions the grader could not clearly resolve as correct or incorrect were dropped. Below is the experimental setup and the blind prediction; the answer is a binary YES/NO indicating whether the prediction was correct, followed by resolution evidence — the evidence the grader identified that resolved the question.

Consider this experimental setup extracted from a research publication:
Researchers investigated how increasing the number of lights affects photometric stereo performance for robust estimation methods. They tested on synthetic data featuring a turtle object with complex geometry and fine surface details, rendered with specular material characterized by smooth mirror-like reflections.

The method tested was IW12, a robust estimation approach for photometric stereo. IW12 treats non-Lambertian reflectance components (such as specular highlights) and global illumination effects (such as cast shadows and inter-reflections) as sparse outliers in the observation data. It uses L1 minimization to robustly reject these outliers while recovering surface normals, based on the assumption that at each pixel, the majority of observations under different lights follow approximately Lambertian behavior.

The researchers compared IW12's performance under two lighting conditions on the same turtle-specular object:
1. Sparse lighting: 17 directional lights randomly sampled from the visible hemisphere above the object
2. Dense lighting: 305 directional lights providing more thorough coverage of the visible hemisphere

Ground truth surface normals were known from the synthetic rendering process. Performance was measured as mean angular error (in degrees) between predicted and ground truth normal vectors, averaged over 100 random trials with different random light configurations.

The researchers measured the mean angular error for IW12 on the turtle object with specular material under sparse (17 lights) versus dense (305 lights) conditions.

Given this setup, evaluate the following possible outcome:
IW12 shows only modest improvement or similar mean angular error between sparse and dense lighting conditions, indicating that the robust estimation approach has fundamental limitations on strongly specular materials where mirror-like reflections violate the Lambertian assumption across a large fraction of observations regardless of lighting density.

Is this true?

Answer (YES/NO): NO